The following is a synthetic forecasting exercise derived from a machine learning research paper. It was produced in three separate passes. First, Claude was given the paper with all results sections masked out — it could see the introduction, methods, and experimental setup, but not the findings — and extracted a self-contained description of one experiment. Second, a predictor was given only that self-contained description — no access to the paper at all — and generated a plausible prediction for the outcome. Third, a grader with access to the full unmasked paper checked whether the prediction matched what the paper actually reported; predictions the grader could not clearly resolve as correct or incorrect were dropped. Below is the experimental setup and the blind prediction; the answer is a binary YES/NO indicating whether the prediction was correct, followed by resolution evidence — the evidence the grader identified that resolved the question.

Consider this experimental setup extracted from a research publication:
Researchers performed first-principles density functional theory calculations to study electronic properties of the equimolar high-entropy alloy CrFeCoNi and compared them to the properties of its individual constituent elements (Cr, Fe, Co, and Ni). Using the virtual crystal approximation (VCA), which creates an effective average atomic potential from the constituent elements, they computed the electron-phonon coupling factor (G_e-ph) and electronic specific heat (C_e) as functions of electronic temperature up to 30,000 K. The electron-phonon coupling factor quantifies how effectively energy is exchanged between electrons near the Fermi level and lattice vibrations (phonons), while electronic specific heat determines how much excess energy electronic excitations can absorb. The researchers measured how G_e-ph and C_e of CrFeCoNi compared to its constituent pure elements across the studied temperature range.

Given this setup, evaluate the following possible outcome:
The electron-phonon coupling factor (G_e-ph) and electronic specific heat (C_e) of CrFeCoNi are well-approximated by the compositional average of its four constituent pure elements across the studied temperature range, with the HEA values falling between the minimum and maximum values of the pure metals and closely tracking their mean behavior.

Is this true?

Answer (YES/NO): NO